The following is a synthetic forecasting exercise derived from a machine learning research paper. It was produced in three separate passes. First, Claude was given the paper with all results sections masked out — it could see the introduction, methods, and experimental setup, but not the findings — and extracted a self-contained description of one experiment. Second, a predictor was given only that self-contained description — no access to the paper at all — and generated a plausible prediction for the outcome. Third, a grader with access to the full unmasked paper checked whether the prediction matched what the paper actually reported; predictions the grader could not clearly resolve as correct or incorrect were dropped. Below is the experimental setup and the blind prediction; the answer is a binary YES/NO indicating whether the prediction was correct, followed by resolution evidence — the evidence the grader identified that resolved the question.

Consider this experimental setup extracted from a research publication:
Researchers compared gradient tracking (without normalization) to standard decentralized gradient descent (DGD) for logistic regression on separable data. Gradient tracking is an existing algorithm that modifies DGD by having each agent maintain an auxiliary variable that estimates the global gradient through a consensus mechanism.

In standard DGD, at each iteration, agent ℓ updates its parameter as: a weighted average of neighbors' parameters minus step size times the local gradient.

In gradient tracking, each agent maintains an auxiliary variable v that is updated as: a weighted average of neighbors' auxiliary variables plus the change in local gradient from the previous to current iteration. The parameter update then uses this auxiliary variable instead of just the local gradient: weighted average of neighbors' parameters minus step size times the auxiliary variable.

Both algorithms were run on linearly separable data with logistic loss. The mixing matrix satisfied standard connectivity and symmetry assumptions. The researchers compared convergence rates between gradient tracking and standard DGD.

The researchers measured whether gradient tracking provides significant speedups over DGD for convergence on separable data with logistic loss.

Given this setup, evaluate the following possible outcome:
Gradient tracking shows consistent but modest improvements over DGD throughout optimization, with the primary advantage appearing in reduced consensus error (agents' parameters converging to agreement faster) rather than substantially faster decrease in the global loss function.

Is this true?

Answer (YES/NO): NO